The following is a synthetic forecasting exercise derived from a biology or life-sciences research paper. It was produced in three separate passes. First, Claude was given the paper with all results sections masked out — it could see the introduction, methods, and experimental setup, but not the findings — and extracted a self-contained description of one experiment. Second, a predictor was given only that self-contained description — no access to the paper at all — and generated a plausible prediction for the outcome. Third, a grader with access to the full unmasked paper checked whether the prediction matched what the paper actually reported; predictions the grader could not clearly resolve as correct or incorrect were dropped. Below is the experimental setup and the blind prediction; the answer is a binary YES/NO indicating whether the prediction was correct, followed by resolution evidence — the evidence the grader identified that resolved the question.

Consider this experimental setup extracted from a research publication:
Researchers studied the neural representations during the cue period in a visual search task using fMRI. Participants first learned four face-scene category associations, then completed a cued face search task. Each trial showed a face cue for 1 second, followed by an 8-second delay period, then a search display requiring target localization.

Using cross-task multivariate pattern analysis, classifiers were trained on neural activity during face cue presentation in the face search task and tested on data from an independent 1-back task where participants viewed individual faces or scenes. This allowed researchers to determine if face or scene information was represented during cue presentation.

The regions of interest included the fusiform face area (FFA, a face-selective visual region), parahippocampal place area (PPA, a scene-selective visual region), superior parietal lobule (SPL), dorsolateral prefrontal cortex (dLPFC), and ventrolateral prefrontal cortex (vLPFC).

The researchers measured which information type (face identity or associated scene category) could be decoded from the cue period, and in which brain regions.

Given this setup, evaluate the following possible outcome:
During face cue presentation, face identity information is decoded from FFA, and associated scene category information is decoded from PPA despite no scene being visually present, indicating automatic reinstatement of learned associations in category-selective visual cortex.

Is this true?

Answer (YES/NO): NO